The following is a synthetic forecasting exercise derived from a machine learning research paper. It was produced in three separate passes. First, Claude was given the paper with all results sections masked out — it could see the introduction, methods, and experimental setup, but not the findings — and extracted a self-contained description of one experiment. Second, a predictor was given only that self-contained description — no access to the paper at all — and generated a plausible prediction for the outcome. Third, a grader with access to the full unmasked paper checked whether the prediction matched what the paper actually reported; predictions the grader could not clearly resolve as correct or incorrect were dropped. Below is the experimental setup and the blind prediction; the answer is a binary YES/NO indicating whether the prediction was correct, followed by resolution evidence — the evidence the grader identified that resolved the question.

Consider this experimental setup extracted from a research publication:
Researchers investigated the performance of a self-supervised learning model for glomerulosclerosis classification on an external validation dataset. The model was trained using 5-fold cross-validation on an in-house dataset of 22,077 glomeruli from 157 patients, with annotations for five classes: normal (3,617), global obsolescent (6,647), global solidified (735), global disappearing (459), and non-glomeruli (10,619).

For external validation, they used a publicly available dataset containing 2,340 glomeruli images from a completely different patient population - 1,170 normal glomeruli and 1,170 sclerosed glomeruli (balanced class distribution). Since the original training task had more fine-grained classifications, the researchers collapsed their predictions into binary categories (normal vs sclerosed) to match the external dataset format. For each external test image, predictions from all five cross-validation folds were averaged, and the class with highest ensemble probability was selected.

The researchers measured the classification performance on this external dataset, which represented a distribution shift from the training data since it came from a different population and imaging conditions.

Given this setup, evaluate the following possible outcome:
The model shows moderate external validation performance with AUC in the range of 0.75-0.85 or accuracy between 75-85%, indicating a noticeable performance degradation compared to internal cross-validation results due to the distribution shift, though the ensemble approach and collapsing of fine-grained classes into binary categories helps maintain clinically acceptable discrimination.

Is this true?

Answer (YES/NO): NO